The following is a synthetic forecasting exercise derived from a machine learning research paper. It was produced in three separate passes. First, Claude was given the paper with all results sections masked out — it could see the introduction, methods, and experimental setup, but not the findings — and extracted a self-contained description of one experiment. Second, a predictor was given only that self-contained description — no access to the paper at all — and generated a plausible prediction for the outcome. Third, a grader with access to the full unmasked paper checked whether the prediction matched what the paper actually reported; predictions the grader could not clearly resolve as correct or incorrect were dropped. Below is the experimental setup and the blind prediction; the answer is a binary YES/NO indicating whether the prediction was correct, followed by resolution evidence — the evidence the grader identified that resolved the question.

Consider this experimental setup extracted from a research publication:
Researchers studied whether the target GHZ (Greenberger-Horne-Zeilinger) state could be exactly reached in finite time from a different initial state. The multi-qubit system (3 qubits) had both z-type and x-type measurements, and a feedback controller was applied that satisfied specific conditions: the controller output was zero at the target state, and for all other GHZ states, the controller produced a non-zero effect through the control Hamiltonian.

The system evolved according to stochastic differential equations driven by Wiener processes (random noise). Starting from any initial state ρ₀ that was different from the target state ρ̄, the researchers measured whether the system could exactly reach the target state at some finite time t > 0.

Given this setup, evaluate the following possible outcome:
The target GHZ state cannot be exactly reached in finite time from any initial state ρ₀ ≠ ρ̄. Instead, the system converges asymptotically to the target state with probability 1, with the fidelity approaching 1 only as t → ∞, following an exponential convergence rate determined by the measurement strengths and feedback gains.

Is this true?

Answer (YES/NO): YES